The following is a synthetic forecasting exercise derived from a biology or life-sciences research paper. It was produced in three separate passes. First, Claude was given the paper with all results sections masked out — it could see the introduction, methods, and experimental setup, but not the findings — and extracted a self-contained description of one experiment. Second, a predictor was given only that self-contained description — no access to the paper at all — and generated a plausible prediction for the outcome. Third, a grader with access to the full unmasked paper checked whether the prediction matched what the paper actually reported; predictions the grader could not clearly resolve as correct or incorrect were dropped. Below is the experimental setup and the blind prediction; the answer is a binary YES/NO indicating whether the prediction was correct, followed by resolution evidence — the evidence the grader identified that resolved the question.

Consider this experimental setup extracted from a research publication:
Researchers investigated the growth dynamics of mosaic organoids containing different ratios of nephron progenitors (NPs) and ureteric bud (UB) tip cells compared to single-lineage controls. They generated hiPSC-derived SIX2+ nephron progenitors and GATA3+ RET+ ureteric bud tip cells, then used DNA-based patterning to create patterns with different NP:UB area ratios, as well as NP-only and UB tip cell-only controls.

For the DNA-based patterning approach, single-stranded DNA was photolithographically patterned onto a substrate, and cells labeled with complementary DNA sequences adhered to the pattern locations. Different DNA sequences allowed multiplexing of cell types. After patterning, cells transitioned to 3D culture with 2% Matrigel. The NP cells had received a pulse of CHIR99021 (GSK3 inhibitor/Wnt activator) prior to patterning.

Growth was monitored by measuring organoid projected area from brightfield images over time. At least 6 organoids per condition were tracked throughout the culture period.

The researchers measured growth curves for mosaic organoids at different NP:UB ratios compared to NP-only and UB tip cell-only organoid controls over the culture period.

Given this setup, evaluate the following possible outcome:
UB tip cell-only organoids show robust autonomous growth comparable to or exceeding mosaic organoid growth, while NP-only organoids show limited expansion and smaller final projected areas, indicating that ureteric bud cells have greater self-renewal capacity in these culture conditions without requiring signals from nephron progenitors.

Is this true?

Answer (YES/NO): NO